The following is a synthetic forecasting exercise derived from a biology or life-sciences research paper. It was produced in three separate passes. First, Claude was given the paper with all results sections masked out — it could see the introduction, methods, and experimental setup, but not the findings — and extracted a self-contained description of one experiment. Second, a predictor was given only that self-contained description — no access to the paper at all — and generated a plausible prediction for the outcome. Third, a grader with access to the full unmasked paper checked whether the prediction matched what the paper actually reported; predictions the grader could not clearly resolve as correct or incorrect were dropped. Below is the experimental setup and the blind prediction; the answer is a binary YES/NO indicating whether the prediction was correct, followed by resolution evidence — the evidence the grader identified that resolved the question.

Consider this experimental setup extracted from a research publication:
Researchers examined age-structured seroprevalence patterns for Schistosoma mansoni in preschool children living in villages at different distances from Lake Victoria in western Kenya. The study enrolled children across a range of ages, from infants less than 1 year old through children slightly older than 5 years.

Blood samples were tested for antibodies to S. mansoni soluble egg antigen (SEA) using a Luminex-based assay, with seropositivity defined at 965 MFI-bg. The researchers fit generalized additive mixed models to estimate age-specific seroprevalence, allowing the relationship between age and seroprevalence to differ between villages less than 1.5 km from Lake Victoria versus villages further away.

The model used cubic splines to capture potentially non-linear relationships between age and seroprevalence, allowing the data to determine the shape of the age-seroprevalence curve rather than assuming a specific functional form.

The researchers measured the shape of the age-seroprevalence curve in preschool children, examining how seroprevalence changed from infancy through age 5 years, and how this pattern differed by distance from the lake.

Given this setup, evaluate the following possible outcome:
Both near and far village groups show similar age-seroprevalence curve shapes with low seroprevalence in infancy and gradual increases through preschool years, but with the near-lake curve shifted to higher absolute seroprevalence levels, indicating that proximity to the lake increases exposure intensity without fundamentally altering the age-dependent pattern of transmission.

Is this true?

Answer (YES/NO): NO